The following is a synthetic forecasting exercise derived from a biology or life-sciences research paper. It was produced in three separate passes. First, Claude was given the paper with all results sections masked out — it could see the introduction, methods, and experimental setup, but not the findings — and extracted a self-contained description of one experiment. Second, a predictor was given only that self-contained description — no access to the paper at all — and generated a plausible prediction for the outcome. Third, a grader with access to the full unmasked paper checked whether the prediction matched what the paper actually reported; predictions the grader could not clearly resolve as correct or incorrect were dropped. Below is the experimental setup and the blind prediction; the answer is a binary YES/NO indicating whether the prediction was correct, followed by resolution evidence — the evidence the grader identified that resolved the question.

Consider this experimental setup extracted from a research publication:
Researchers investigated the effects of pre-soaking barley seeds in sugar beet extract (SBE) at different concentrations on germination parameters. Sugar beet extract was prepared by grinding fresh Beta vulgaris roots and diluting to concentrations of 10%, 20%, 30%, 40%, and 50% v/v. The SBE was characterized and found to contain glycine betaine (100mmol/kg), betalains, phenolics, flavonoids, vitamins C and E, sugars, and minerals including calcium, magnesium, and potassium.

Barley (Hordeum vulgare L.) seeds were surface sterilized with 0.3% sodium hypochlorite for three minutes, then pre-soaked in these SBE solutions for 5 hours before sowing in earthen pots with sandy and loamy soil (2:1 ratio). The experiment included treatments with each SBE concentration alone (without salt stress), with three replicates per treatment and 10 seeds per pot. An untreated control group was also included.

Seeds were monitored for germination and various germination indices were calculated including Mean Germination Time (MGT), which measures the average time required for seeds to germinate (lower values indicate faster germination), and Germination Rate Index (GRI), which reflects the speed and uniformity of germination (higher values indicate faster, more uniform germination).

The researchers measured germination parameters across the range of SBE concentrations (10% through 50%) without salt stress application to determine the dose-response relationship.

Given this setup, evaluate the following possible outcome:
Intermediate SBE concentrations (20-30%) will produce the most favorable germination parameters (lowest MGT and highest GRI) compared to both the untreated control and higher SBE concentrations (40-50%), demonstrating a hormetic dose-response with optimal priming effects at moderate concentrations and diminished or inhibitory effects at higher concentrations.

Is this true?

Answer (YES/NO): NO